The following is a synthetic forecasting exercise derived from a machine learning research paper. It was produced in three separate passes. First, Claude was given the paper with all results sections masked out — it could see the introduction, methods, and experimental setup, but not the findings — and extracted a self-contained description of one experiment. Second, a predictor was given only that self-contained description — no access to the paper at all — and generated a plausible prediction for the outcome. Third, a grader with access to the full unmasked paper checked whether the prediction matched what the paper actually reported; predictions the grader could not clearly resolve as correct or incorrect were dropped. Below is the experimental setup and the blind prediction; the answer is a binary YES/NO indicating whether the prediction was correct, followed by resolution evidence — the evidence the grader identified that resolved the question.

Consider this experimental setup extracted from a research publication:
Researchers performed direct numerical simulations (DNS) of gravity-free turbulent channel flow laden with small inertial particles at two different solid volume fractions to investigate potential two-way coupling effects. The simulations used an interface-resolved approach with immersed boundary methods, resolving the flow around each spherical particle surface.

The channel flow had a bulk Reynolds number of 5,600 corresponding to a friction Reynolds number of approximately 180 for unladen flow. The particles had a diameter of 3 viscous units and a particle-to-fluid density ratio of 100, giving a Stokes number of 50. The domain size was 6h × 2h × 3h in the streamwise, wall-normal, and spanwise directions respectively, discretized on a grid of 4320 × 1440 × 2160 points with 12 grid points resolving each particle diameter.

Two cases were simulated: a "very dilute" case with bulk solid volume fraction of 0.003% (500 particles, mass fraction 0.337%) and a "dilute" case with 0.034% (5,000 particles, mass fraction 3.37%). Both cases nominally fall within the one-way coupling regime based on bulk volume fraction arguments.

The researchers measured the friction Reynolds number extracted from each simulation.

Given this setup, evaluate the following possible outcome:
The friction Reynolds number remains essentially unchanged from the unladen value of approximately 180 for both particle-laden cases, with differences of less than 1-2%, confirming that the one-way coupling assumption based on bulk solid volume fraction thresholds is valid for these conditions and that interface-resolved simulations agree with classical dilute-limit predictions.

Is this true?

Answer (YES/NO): NO